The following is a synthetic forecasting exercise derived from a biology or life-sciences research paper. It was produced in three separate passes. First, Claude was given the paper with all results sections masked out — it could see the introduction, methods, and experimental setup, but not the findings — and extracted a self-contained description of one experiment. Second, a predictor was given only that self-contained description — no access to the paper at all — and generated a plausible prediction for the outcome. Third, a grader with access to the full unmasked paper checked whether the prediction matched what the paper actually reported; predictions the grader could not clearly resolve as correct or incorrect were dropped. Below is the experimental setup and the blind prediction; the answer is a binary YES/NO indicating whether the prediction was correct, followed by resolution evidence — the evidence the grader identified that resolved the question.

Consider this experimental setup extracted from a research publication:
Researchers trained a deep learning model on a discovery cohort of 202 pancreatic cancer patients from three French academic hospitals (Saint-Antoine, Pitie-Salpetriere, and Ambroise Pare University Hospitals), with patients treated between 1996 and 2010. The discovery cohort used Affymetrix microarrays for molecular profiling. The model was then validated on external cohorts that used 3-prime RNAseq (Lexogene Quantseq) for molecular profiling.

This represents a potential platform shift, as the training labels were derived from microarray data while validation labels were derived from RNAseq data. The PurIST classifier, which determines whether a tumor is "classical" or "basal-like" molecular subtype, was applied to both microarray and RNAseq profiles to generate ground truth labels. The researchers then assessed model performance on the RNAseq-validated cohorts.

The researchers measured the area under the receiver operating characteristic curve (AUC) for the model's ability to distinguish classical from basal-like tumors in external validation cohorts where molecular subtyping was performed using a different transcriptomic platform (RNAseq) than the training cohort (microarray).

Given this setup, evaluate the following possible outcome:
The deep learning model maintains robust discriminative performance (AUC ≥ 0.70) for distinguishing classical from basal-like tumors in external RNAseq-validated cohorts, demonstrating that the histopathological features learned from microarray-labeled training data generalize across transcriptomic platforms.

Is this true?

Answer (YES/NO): YES